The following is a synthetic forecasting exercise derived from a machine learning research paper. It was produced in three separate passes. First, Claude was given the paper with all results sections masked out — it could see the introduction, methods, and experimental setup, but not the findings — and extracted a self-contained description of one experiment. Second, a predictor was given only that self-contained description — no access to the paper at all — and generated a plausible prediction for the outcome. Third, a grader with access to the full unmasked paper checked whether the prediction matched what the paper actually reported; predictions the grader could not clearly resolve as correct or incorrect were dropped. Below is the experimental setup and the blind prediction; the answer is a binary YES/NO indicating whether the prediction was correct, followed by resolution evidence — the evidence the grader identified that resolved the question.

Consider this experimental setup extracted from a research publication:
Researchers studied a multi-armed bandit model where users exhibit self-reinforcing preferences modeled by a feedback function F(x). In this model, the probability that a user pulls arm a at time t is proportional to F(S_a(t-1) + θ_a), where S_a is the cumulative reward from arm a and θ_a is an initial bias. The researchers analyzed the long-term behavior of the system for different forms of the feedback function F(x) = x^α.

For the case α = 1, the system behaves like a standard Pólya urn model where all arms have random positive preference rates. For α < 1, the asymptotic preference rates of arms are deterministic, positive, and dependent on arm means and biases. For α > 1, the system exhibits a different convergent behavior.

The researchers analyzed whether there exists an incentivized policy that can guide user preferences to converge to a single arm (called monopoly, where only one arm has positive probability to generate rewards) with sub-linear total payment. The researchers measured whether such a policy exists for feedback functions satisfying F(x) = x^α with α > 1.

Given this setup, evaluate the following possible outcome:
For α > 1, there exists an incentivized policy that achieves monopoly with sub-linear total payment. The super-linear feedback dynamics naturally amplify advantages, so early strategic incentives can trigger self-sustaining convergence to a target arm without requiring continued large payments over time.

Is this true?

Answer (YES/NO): YES